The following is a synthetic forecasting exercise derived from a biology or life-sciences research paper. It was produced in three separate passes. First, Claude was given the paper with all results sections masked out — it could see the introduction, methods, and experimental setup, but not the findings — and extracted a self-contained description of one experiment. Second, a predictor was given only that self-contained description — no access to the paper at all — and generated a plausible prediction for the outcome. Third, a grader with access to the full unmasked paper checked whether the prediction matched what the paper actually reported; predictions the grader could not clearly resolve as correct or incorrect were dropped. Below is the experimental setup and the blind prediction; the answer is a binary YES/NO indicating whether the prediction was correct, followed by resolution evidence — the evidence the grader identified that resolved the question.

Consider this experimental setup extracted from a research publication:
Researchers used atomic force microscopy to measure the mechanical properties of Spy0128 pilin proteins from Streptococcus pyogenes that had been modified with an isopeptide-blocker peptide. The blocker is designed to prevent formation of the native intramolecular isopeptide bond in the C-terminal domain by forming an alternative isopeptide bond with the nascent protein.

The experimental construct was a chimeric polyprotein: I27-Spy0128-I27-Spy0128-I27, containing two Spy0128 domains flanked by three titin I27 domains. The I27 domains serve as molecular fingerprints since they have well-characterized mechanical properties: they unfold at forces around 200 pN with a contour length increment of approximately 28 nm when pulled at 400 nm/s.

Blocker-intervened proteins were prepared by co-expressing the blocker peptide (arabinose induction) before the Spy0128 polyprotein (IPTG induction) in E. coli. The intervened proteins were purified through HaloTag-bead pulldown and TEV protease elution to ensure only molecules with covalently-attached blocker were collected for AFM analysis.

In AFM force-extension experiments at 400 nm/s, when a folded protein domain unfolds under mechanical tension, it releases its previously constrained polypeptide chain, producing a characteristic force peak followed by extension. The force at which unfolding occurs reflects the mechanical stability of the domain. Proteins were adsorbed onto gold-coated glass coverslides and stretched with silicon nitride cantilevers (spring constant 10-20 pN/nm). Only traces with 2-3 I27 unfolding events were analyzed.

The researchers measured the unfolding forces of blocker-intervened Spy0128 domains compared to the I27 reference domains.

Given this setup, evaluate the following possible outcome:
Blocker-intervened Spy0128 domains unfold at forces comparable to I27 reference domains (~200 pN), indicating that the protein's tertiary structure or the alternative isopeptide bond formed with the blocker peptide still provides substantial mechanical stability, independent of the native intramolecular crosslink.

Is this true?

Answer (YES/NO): NO